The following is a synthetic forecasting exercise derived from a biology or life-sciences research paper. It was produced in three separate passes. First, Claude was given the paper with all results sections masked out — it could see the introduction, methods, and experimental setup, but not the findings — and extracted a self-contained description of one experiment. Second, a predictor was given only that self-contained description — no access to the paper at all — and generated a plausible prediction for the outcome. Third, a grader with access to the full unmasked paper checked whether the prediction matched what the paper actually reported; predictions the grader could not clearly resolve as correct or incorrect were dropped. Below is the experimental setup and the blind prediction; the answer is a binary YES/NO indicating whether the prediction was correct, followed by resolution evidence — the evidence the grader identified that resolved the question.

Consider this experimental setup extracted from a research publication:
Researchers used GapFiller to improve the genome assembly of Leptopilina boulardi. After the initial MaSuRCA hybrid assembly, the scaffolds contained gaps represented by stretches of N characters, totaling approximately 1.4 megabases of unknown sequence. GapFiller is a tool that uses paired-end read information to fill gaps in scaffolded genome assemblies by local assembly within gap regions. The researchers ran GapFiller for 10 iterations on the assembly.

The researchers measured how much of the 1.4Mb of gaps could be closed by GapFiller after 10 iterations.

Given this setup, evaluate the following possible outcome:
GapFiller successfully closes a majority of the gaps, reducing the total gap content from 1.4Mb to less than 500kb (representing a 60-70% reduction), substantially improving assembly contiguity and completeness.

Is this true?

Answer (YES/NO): NO